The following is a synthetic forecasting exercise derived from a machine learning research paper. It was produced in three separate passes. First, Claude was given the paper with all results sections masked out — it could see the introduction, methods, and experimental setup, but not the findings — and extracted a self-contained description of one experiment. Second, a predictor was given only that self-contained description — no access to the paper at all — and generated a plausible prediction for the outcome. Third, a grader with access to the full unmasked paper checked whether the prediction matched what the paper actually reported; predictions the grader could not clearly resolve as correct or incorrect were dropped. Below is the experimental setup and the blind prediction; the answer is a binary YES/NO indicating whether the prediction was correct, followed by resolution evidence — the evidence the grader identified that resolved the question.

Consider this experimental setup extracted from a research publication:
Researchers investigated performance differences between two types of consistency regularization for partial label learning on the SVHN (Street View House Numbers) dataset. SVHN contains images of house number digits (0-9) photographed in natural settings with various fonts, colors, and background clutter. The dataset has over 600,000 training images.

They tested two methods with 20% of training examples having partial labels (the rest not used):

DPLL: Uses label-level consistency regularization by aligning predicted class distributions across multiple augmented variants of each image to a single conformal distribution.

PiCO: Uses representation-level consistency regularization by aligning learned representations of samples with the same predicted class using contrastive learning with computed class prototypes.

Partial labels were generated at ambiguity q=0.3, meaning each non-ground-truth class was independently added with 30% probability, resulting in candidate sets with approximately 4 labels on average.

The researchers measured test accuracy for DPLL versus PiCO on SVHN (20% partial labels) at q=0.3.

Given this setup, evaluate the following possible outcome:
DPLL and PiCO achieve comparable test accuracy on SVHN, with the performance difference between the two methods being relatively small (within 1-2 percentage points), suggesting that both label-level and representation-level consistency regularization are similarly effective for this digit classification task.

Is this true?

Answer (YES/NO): NO